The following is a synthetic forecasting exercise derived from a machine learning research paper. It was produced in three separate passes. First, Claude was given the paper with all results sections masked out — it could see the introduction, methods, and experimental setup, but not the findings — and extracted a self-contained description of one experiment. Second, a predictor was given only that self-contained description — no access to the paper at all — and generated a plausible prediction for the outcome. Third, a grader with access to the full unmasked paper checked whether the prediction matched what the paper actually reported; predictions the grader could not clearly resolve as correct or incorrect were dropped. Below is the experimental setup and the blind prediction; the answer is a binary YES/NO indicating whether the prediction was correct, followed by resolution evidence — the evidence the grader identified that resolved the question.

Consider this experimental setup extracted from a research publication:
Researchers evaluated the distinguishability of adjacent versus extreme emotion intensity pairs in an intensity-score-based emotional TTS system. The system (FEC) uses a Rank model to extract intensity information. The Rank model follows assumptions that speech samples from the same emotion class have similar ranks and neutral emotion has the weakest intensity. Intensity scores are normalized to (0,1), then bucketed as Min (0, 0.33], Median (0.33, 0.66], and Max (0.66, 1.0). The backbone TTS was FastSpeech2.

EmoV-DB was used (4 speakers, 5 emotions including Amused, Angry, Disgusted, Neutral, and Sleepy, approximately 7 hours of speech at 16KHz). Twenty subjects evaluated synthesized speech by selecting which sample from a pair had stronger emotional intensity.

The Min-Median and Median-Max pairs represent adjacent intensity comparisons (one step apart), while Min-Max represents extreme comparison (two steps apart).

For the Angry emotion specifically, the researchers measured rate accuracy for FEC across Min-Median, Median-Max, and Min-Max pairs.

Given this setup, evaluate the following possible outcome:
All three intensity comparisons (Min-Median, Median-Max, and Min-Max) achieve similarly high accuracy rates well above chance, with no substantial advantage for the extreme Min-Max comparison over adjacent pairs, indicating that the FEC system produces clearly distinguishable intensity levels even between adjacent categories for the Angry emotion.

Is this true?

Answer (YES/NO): NO